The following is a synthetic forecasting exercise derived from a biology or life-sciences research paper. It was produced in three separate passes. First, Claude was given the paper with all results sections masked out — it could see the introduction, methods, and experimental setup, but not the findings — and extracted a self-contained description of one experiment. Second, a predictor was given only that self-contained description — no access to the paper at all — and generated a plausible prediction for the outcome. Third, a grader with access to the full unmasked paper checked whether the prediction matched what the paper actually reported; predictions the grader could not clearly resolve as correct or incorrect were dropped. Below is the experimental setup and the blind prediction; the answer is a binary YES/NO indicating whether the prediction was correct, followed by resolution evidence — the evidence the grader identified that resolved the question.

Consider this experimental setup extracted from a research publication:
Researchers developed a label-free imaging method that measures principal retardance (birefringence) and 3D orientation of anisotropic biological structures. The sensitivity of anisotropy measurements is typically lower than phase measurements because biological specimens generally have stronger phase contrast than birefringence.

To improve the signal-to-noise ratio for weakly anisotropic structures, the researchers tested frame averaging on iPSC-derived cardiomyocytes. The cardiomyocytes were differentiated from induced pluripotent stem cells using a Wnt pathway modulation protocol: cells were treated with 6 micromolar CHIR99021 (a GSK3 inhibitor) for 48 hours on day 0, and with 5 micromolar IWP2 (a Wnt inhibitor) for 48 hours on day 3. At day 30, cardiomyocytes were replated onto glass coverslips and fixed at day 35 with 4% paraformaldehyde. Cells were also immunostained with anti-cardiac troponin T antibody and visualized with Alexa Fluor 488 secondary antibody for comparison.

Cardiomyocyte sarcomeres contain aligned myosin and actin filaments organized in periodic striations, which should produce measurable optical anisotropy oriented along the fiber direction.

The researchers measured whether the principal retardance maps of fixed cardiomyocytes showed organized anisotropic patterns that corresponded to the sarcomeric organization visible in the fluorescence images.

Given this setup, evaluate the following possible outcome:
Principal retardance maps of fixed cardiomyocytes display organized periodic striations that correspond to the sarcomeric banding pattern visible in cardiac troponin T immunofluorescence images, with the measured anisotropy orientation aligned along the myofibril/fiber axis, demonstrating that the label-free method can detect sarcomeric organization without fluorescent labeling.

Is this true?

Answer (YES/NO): YES